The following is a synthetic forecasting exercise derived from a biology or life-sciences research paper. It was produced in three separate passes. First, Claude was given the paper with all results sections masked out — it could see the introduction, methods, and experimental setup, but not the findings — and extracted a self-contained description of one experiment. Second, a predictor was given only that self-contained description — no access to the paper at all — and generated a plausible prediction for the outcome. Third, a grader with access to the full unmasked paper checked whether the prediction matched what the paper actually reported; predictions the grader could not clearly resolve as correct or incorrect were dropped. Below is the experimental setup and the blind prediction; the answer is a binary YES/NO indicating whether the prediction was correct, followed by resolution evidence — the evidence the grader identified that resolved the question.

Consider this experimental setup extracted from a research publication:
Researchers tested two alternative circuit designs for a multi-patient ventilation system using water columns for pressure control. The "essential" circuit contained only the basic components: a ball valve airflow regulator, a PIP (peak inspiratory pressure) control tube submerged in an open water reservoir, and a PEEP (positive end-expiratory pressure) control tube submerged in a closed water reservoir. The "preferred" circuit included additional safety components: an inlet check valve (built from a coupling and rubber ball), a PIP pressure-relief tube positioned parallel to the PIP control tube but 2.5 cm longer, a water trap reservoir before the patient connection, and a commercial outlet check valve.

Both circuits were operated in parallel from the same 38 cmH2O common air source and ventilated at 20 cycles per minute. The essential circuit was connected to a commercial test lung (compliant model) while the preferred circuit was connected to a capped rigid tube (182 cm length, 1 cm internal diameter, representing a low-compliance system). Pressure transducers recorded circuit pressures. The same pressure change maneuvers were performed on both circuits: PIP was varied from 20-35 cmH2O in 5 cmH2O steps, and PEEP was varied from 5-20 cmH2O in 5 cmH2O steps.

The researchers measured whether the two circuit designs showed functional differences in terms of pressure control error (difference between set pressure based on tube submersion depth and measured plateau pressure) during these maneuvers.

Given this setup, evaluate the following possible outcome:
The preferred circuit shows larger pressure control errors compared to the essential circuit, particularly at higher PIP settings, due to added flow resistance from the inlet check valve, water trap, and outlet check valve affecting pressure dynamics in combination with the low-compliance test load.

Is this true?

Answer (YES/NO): NO